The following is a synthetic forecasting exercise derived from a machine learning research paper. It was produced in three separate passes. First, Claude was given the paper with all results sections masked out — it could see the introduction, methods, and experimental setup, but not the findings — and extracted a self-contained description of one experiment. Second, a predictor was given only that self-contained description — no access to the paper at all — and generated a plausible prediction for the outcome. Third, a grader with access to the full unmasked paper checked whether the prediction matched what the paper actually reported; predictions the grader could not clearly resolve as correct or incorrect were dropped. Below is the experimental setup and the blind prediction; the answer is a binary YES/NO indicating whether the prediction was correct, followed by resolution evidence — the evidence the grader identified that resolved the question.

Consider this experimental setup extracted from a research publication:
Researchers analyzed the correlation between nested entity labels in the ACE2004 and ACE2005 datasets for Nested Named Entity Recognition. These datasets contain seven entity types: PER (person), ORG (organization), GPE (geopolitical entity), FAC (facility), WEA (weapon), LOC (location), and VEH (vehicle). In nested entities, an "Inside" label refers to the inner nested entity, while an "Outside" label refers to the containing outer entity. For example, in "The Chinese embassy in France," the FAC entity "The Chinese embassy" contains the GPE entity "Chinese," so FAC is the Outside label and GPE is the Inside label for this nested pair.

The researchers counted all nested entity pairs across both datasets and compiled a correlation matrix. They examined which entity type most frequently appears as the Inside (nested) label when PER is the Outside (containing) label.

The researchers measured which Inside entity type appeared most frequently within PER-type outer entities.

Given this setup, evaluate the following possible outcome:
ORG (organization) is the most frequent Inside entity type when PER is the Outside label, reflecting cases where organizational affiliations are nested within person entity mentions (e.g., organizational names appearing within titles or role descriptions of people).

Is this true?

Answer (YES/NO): NO